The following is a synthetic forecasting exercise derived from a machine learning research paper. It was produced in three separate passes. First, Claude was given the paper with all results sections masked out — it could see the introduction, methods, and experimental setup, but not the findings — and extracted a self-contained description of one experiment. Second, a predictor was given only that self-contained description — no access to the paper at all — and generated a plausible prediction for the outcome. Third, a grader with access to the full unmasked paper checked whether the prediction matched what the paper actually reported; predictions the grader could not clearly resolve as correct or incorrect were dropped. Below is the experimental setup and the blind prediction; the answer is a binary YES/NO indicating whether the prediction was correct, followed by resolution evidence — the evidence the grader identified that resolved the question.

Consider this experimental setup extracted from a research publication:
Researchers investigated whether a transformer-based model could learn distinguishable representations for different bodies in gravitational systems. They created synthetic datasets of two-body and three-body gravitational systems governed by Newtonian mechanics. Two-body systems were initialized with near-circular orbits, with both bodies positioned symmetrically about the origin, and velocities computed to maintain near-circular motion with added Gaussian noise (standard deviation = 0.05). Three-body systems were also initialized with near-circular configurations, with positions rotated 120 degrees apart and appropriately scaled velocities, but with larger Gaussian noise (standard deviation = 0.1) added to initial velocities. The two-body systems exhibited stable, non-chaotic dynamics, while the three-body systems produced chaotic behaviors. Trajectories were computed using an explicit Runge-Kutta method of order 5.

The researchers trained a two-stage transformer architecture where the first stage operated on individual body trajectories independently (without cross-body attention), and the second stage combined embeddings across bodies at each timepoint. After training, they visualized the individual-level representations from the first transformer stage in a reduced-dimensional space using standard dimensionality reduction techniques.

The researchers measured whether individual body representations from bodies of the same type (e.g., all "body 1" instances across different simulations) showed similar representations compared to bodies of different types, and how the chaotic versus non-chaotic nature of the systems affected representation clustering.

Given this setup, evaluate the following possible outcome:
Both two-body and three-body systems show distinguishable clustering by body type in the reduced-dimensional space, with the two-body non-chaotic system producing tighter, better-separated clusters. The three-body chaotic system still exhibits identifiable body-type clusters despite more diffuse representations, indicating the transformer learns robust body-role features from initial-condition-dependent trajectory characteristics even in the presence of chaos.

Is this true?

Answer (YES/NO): YES